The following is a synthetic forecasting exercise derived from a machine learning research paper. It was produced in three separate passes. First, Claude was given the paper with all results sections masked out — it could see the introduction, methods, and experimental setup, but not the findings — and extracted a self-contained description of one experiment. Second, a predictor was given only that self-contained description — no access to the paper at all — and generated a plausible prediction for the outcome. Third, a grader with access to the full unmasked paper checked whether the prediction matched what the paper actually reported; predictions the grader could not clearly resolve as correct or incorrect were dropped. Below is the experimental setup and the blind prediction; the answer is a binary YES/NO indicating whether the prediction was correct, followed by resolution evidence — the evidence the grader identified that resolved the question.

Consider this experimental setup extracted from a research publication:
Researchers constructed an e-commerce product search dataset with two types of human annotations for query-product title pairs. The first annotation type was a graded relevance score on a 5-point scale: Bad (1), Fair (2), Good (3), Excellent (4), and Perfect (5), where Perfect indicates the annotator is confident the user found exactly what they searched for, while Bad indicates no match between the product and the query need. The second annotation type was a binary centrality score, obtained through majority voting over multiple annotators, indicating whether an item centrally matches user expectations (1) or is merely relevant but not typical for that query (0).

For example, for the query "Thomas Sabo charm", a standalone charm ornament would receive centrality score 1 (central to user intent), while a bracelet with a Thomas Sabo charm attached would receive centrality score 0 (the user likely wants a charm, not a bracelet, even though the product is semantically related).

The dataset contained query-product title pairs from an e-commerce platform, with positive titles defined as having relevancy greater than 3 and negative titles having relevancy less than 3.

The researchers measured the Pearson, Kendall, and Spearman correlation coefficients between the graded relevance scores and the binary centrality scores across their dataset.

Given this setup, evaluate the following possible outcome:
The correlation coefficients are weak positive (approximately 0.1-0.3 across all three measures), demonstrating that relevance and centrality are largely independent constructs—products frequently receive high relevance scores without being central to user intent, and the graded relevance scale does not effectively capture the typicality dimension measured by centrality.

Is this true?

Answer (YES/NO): NO